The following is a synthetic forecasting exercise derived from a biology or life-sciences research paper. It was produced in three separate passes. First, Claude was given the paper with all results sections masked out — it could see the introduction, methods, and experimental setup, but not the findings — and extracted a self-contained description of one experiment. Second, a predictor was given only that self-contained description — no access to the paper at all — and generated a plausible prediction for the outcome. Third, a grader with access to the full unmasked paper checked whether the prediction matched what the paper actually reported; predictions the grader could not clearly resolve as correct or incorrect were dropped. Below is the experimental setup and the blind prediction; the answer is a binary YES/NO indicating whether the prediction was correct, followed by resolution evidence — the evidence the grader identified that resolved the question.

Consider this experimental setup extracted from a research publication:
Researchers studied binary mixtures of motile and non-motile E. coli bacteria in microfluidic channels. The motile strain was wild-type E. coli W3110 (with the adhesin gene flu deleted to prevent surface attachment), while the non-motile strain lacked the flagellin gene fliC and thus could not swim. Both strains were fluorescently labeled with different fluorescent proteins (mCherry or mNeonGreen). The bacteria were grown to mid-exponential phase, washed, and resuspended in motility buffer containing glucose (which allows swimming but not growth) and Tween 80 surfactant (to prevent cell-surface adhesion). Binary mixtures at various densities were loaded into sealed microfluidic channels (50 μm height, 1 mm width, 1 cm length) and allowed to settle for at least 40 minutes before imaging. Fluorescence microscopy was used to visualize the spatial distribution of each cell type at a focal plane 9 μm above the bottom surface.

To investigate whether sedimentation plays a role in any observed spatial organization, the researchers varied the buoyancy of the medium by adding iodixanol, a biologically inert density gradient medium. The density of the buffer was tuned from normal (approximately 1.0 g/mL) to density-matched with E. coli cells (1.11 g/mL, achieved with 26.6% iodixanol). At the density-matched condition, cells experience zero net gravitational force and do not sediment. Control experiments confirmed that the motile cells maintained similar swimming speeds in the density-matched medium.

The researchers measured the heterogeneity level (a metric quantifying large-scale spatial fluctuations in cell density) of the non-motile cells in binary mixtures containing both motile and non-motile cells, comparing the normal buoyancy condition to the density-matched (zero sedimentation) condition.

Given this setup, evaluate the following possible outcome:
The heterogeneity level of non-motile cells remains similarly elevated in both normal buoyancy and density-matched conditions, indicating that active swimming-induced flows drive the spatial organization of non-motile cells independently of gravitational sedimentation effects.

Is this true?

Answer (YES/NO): NO